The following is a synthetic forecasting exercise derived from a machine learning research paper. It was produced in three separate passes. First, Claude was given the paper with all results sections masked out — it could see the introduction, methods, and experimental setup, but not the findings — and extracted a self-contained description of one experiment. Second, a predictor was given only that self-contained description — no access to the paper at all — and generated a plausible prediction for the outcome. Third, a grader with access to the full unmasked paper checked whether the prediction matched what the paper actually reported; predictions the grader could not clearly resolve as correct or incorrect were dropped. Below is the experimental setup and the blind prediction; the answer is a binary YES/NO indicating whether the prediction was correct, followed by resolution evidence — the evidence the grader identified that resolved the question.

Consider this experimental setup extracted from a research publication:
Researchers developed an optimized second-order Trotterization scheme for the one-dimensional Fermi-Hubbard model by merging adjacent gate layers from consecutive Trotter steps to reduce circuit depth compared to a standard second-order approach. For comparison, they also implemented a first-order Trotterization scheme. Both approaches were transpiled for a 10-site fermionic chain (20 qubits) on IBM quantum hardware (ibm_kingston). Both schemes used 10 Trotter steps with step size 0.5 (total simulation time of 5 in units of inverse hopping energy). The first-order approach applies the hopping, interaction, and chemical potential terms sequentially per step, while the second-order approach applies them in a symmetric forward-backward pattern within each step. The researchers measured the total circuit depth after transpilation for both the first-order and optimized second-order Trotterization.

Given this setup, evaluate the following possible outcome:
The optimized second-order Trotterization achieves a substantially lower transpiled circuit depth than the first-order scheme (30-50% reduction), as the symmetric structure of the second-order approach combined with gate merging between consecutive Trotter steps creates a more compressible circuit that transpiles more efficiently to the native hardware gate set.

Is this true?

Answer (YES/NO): NO